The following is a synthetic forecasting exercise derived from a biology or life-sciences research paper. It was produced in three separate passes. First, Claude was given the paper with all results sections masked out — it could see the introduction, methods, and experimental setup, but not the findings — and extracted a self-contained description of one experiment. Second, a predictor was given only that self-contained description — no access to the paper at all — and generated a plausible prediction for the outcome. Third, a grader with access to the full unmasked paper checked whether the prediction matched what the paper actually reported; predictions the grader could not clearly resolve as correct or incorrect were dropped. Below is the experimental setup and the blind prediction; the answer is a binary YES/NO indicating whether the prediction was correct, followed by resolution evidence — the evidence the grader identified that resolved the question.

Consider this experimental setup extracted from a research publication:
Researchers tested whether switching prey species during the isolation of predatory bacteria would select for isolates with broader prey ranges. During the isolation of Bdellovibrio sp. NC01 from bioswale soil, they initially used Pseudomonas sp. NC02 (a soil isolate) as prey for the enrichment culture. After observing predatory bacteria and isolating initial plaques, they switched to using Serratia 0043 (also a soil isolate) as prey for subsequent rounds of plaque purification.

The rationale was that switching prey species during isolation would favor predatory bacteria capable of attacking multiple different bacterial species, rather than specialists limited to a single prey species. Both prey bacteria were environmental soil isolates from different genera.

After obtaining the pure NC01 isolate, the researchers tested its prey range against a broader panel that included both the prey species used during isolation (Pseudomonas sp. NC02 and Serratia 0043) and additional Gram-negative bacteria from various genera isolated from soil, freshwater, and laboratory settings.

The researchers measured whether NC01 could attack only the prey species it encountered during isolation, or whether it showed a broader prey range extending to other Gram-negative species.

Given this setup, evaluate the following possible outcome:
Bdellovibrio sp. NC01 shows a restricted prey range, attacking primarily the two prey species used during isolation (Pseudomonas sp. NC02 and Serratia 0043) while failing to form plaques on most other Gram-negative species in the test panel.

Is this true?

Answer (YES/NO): NO